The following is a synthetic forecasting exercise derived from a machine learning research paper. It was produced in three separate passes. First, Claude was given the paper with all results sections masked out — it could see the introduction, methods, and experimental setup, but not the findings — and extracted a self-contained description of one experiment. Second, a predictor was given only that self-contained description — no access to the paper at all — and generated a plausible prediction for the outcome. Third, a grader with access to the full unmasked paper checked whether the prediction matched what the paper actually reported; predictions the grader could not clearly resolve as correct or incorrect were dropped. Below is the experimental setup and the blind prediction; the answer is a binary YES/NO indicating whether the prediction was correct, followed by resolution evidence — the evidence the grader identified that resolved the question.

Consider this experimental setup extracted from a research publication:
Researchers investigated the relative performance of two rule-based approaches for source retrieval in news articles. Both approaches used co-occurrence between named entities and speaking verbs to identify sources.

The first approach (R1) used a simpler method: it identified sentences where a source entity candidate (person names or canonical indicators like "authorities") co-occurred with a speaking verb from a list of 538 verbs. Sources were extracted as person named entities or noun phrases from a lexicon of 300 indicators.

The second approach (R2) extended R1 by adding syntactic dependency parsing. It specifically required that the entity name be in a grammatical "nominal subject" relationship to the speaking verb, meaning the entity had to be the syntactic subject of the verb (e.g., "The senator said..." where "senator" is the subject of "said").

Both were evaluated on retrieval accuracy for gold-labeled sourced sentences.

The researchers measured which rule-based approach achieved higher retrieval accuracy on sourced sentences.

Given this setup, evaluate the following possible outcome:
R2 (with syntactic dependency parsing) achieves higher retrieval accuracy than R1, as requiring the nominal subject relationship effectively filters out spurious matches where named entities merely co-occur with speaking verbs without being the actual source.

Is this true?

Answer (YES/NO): NO